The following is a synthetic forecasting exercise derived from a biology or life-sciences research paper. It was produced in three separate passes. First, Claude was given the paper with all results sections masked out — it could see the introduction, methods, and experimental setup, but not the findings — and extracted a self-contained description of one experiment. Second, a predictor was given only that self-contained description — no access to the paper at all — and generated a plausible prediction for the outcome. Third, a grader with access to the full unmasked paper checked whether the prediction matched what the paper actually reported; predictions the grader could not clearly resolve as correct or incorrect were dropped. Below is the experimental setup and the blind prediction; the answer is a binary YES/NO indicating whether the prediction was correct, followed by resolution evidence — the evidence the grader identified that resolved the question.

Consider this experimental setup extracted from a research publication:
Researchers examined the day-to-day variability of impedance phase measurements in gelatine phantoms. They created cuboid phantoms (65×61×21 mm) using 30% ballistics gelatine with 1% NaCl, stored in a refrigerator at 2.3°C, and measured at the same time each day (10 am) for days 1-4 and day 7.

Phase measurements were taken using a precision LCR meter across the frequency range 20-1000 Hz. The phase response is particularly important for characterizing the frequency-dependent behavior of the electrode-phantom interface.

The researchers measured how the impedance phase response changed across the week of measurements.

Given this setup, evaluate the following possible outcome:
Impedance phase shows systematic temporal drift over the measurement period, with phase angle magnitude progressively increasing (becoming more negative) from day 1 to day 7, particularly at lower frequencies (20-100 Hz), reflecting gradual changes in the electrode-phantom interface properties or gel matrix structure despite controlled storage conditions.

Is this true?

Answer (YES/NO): NO